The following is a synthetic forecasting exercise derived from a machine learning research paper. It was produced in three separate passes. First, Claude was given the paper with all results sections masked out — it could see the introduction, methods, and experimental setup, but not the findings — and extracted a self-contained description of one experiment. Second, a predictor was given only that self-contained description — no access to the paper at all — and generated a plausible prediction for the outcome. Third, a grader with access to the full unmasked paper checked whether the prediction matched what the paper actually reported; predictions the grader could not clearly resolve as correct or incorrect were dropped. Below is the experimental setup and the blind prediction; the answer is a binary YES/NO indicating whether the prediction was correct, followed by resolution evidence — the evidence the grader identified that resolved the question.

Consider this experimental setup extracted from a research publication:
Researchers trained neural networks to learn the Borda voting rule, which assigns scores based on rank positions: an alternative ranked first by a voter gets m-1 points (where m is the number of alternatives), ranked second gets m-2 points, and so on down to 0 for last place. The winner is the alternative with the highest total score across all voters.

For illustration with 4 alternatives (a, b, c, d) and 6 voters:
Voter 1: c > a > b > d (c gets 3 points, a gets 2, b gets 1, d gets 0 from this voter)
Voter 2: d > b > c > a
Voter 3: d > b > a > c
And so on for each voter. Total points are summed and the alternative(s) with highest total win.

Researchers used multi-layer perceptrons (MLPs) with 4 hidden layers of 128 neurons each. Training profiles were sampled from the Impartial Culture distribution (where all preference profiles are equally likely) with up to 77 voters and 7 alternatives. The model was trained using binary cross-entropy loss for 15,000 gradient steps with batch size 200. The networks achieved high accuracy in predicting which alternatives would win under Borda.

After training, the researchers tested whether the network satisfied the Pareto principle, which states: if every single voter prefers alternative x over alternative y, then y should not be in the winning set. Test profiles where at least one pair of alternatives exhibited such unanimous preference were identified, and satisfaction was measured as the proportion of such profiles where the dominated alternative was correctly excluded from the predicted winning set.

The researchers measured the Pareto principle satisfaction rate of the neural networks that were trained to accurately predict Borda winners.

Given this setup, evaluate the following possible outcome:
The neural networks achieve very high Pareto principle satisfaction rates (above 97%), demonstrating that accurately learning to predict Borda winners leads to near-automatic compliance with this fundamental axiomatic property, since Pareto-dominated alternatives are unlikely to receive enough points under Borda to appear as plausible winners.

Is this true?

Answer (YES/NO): YES